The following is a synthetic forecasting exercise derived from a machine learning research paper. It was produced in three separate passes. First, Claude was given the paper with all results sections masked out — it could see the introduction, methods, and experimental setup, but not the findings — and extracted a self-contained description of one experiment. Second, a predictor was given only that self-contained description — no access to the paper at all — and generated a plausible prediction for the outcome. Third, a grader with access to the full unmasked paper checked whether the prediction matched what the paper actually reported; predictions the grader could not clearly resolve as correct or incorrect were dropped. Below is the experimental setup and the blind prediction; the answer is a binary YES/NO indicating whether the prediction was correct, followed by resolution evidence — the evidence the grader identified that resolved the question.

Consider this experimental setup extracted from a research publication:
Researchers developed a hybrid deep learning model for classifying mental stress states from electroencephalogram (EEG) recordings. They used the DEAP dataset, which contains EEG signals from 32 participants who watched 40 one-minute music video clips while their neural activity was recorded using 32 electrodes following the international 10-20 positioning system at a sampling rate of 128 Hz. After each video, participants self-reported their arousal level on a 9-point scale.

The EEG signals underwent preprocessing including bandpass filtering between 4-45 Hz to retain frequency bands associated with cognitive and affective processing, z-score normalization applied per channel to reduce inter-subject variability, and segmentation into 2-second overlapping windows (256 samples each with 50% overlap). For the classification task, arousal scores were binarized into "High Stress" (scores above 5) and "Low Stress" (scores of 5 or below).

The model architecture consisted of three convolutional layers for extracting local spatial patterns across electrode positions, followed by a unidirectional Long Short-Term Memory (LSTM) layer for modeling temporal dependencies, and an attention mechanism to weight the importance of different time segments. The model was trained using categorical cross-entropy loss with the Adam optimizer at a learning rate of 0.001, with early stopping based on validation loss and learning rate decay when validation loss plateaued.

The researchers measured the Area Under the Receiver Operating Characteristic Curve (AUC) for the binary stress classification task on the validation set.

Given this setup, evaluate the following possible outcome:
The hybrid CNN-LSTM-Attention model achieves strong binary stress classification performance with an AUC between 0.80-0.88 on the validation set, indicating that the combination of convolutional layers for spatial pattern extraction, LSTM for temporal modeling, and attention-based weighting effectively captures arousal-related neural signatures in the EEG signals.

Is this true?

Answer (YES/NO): NO